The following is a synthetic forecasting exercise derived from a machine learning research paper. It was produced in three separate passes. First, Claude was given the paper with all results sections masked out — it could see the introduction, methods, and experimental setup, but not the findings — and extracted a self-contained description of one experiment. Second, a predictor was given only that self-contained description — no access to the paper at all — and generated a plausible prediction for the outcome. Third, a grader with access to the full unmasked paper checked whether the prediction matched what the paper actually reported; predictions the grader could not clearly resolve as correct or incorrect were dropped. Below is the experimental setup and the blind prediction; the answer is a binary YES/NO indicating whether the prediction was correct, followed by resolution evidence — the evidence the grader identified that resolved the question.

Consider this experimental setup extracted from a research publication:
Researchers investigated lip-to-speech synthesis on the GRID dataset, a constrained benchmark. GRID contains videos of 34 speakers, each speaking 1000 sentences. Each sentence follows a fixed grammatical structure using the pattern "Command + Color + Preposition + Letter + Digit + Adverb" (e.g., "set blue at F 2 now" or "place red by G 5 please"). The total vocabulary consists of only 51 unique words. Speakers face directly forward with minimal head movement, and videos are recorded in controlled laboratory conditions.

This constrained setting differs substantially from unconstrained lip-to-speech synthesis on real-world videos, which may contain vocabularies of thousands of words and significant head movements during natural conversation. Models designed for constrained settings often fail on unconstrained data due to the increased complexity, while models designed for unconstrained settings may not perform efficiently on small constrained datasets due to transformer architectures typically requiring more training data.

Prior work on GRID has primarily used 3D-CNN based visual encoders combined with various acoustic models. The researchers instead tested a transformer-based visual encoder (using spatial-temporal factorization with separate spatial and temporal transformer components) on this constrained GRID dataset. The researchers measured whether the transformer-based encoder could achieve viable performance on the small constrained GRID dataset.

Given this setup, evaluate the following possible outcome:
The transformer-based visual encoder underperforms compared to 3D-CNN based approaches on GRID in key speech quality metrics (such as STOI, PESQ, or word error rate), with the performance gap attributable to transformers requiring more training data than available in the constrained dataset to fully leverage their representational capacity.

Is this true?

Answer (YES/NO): NO